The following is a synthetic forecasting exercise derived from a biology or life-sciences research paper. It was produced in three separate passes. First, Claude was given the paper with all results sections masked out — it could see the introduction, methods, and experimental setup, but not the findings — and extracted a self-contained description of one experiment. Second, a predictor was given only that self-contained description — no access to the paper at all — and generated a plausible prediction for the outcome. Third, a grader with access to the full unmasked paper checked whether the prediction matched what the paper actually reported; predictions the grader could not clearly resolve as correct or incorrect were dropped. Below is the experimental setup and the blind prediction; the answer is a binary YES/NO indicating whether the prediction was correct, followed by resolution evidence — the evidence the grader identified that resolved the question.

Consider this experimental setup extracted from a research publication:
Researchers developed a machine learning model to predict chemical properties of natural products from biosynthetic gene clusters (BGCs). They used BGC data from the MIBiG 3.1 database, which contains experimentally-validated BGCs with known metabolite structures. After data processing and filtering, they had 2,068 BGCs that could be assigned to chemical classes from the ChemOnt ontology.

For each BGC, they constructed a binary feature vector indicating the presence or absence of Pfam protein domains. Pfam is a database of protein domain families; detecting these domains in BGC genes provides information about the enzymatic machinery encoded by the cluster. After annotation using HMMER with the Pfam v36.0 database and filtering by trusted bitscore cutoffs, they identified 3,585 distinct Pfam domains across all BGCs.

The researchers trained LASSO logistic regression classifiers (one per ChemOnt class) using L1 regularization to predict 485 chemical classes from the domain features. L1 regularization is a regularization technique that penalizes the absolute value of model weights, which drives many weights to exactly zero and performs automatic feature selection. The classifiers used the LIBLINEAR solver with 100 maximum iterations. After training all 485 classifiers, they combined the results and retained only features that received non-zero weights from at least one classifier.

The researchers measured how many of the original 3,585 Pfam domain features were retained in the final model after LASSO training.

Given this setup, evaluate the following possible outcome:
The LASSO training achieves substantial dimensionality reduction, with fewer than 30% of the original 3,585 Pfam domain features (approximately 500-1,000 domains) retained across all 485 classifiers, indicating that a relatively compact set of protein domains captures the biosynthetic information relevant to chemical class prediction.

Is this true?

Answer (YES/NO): NO